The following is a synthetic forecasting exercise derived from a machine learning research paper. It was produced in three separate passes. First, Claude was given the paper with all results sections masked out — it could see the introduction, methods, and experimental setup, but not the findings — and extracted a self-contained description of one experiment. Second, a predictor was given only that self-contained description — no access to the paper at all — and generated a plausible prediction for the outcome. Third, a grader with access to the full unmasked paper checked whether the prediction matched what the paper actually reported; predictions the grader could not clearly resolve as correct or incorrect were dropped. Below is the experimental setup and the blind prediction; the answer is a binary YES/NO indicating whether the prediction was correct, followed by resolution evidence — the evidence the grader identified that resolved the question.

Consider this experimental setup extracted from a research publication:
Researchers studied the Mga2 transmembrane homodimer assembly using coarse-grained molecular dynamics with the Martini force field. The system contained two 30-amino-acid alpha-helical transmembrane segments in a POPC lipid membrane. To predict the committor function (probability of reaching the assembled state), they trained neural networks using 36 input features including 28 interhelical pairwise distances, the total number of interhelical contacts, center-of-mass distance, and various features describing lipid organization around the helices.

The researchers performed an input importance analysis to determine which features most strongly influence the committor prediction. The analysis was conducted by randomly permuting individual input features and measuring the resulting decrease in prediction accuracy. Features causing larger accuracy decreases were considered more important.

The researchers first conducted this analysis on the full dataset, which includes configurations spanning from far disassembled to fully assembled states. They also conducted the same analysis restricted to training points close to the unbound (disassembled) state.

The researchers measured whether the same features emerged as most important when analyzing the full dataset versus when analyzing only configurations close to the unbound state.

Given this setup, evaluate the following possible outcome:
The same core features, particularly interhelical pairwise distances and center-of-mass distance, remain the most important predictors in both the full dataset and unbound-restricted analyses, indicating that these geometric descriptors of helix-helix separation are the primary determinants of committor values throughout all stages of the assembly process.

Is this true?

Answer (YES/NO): NO